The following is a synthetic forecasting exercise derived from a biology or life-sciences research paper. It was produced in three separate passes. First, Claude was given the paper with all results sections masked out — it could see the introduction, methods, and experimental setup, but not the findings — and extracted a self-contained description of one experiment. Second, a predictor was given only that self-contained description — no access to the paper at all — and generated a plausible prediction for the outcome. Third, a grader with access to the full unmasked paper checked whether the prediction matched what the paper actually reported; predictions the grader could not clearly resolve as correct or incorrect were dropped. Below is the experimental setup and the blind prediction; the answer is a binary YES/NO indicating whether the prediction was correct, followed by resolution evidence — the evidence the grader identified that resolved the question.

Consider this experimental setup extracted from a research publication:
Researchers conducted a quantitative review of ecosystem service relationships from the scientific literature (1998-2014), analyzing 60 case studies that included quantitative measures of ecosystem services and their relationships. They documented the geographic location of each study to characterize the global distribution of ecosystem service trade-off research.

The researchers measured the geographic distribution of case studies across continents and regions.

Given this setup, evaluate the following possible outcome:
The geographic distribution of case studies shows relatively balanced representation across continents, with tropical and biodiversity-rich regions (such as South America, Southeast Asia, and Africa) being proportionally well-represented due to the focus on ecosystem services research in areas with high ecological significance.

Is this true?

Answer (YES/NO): NO